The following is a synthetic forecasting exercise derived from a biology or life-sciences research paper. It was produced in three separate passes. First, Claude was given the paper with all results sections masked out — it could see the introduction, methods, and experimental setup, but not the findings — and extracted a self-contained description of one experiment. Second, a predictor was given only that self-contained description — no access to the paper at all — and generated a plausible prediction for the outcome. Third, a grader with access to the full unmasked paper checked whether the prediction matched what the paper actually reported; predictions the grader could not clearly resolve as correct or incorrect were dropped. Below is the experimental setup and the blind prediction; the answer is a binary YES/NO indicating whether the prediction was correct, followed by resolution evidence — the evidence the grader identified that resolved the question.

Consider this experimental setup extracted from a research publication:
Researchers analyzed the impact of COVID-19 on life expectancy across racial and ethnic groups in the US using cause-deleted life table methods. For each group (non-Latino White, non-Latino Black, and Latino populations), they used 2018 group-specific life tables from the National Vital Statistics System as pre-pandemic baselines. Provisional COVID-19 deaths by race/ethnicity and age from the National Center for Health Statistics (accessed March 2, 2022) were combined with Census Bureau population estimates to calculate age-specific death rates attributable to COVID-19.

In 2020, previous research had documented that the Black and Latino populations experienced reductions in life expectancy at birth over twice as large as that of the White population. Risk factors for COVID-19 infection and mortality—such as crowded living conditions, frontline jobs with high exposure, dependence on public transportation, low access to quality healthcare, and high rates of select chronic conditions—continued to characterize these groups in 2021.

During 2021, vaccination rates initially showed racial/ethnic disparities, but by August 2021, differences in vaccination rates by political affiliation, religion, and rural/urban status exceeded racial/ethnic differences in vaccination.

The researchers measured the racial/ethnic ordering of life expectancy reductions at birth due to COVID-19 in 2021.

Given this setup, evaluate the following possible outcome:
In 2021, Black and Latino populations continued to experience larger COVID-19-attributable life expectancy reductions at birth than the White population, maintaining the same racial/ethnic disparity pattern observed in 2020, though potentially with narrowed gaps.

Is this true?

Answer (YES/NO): YES